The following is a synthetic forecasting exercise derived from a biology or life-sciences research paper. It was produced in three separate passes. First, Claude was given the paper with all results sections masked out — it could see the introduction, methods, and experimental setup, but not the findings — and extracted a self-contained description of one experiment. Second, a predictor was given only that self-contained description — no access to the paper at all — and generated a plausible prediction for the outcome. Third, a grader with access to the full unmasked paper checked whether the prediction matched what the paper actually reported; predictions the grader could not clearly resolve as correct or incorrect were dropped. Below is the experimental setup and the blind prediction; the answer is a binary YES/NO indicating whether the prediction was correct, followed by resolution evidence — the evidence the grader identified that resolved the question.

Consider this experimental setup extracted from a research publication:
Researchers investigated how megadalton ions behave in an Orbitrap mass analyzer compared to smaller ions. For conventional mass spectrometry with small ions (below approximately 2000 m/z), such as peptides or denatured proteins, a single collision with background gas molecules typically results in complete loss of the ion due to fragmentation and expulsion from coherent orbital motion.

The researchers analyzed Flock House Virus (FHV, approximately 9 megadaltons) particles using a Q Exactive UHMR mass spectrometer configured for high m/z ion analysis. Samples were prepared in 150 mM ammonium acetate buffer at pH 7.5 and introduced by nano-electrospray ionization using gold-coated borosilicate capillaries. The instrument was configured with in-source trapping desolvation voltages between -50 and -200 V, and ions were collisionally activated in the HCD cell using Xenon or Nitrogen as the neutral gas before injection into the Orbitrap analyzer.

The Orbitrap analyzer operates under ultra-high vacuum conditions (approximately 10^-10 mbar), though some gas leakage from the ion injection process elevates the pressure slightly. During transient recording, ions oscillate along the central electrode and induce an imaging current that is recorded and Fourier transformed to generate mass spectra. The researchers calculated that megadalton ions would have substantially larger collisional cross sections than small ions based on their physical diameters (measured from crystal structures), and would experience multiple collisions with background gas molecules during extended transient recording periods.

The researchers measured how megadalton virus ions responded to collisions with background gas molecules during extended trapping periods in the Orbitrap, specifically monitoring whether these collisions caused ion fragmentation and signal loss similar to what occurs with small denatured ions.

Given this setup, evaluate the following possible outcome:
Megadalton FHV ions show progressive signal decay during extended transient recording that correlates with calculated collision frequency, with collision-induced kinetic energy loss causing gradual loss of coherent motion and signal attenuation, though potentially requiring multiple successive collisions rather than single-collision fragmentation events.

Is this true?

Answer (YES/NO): NO